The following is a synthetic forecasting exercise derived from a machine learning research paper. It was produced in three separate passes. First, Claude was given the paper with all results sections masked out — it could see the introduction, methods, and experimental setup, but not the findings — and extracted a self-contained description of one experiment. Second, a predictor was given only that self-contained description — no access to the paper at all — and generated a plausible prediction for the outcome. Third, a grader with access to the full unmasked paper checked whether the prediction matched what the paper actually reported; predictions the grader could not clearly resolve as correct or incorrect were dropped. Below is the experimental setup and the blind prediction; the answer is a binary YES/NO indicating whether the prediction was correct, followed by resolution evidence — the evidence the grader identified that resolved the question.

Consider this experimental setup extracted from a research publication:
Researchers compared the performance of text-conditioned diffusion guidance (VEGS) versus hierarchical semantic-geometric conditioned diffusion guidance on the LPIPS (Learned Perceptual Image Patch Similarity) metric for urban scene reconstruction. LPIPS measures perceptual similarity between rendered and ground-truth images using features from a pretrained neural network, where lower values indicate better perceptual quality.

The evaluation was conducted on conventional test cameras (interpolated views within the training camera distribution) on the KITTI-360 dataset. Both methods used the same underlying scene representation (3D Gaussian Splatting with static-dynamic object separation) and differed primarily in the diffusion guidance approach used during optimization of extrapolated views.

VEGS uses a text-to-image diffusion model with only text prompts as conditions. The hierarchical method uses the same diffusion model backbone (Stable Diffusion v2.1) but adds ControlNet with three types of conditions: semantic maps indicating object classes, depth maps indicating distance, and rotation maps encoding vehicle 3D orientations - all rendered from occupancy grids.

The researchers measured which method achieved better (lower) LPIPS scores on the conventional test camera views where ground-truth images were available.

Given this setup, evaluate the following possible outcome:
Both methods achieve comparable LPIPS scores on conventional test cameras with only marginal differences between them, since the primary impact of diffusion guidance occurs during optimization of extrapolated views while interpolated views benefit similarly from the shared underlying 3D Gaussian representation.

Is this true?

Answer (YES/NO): YES